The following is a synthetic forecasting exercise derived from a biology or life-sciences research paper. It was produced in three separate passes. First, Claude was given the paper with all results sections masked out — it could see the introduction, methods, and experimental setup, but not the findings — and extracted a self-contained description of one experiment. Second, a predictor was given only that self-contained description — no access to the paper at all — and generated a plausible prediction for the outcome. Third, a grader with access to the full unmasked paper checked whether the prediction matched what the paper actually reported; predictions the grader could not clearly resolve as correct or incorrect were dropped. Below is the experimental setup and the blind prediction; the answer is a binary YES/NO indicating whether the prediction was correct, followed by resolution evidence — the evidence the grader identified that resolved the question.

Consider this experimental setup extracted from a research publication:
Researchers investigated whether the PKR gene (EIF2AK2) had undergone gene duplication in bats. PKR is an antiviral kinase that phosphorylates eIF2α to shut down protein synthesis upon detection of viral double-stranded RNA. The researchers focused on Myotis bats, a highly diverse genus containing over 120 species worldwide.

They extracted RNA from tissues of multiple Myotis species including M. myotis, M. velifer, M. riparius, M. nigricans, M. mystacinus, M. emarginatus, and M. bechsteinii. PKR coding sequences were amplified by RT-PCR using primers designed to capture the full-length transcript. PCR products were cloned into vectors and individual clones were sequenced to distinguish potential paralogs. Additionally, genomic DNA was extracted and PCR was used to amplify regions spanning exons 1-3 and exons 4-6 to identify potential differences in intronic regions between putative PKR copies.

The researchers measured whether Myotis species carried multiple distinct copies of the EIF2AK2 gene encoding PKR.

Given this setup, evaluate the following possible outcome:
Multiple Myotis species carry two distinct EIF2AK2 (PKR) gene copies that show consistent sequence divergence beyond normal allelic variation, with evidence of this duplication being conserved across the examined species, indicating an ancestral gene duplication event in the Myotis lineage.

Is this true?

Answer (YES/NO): NO